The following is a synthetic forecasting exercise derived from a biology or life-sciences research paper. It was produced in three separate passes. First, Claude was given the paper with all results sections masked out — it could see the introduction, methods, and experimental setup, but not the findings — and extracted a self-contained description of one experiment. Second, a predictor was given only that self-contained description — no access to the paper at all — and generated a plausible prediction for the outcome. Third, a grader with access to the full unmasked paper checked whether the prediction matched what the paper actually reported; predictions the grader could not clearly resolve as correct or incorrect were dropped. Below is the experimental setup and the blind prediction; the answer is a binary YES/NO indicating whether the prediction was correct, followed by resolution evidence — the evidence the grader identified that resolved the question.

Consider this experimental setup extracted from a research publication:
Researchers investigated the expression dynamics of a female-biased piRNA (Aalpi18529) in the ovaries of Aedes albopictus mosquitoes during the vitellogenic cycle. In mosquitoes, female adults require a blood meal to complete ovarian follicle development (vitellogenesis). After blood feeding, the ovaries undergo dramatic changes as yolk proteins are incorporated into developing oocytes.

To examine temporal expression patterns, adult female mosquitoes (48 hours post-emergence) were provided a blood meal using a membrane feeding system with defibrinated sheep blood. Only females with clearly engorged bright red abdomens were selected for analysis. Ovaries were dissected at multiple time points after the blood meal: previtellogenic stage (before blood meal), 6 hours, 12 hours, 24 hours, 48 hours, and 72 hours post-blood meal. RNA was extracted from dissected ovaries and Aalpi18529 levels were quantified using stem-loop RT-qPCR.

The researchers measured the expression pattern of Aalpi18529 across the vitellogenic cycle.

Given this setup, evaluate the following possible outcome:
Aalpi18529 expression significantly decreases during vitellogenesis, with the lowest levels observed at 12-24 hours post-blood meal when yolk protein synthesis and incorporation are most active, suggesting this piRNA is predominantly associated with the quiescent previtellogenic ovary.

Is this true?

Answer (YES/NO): NO